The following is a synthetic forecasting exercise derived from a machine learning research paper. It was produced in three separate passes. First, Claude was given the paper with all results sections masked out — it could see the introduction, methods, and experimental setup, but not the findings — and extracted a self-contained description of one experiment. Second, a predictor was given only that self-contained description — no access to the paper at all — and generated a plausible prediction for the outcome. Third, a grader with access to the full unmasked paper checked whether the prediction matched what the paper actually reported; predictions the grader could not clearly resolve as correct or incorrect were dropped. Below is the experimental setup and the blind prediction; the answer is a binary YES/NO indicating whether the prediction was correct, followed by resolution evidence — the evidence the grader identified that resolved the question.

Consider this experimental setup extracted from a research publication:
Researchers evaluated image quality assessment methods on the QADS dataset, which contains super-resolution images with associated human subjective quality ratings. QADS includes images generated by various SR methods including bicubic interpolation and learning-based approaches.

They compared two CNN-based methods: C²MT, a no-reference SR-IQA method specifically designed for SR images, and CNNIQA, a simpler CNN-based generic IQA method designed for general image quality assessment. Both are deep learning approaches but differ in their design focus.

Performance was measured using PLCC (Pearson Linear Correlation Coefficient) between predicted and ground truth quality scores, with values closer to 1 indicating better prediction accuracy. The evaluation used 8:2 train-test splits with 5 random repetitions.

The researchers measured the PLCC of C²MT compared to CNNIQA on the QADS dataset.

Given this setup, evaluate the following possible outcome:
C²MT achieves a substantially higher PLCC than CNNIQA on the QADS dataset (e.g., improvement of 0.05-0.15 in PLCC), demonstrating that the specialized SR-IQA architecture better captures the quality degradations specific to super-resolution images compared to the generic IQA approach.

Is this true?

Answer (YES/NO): YES